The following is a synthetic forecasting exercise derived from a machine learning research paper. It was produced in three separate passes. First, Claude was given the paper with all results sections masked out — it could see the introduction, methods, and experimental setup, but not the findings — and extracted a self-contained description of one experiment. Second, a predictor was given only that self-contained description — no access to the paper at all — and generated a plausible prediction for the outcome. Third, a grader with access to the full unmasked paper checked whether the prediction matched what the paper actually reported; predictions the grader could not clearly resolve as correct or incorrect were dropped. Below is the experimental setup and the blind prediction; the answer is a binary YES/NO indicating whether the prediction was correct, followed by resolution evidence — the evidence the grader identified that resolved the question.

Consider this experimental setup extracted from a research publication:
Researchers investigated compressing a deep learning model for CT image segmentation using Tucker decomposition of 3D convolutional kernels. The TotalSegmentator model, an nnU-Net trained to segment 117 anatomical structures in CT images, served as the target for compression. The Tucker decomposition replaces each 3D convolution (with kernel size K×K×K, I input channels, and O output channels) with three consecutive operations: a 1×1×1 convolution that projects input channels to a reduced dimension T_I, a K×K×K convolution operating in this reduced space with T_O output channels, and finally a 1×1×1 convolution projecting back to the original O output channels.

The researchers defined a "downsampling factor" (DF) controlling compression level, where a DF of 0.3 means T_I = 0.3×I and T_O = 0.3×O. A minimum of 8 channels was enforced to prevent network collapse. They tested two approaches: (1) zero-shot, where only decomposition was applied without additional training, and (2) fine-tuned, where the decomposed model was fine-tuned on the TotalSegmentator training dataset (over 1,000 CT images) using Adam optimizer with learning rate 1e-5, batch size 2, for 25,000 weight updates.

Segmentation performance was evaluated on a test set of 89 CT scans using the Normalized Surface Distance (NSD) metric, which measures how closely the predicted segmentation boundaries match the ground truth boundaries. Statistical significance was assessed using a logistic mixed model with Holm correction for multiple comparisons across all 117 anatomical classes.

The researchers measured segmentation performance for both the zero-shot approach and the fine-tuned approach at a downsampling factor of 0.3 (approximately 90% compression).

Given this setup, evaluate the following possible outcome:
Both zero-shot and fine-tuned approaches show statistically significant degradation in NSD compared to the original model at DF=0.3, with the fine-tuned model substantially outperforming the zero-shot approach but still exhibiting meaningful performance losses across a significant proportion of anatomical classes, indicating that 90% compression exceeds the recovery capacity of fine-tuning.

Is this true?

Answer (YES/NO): NO